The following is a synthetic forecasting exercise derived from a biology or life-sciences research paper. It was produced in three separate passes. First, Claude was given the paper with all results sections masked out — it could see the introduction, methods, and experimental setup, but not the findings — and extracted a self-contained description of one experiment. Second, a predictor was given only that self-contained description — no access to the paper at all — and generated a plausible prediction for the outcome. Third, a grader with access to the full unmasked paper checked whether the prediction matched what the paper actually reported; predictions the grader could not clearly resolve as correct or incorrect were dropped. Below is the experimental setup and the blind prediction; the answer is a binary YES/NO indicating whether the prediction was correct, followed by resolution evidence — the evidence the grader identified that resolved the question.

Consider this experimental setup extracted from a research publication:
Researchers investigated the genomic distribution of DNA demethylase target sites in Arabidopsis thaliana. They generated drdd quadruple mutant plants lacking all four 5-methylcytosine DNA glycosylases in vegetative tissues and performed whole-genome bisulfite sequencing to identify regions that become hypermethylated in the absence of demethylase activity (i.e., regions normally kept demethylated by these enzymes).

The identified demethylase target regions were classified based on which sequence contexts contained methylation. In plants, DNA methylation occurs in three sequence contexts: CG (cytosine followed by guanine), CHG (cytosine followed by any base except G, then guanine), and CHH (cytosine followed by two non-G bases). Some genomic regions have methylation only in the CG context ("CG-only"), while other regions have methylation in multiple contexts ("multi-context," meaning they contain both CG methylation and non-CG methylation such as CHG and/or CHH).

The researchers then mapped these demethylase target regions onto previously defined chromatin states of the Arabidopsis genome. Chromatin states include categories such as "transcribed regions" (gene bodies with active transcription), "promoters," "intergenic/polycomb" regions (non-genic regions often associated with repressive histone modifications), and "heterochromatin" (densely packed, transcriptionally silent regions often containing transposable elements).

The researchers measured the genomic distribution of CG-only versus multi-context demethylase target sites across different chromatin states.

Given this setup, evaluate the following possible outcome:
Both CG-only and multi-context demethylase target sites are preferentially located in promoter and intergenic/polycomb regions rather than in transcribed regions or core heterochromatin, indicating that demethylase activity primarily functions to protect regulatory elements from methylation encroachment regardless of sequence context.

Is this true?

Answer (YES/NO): NO